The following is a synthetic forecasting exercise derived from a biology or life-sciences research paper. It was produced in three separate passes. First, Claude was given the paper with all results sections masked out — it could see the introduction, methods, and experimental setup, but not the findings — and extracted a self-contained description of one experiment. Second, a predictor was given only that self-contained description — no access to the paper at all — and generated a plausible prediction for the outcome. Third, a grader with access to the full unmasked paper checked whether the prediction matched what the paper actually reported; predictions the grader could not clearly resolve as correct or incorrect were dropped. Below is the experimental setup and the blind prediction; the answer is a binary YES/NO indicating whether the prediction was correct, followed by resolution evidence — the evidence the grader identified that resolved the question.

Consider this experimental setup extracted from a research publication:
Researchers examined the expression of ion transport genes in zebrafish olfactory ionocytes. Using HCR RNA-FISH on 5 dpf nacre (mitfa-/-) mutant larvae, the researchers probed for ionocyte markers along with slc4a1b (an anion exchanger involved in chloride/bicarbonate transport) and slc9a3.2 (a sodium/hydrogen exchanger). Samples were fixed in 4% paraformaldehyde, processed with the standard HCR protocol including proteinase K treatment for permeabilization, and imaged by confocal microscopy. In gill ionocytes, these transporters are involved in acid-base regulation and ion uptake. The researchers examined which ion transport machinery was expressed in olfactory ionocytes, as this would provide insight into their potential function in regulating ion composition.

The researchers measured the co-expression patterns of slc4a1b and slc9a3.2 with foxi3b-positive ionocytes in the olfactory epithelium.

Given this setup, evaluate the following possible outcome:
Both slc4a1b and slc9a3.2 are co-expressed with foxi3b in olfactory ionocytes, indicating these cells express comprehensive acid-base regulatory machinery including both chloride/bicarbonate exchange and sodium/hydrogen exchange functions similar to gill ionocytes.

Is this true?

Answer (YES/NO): YES